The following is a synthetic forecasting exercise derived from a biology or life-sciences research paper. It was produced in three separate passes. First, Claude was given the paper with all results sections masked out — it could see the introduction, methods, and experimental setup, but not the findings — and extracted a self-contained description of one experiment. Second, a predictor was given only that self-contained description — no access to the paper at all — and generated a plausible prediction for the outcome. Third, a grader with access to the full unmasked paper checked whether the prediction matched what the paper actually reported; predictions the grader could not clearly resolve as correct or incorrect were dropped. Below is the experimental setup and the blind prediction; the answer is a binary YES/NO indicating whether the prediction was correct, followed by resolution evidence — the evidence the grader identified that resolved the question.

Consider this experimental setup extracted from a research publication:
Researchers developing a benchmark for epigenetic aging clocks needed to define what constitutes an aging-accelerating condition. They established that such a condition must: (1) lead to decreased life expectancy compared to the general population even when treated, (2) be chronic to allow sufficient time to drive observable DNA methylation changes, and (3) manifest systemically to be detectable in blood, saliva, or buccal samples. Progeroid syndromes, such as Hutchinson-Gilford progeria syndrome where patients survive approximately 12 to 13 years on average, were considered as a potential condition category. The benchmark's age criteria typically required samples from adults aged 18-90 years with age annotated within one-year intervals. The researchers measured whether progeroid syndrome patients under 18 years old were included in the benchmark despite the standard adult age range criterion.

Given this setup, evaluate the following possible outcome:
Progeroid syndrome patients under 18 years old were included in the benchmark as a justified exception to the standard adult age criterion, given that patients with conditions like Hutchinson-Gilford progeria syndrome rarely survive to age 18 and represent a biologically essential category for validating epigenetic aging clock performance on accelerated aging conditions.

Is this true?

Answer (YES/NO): YES